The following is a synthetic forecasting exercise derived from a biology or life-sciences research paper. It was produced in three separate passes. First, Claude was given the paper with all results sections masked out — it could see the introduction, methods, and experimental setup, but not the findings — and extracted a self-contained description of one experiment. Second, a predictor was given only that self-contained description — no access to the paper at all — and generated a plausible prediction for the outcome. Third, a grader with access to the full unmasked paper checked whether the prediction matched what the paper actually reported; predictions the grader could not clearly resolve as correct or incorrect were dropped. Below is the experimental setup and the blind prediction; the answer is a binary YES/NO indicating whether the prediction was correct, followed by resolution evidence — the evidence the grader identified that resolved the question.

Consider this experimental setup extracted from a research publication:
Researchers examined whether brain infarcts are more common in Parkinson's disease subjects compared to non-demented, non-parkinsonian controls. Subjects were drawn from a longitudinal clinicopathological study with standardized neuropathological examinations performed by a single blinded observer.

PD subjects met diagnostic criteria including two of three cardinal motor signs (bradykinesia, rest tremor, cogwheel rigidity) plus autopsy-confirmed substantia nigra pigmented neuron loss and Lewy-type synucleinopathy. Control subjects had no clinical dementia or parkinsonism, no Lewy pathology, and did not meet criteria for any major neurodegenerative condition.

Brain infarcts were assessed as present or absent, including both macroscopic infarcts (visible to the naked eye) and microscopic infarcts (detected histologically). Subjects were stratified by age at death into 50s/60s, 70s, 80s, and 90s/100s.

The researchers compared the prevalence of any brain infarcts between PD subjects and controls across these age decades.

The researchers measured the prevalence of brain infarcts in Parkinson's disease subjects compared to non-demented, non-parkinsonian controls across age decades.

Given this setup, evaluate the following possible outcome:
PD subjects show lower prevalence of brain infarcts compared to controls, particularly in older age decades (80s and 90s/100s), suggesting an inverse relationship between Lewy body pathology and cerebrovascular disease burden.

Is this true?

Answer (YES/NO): NO